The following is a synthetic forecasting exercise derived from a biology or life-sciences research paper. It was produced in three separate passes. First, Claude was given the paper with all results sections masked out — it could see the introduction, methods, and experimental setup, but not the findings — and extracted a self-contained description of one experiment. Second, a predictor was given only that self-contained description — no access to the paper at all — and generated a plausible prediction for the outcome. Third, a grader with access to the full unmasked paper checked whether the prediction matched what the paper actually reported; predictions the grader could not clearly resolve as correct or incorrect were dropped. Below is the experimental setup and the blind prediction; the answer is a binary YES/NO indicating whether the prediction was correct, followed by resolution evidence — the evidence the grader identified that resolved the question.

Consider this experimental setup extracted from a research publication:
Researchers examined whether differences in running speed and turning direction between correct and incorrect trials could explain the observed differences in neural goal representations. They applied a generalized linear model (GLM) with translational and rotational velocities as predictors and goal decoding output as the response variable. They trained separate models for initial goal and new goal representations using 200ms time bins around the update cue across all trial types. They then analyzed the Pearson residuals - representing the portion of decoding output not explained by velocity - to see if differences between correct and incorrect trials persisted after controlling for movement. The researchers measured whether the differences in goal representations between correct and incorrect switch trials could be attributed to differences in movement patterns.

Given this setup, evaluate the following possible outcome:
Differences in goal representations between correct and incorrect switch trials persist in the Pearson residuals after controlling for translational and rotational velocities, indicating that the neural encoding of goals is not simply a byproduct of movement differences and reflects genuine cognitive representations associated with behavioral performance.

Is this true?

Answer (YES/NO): YES